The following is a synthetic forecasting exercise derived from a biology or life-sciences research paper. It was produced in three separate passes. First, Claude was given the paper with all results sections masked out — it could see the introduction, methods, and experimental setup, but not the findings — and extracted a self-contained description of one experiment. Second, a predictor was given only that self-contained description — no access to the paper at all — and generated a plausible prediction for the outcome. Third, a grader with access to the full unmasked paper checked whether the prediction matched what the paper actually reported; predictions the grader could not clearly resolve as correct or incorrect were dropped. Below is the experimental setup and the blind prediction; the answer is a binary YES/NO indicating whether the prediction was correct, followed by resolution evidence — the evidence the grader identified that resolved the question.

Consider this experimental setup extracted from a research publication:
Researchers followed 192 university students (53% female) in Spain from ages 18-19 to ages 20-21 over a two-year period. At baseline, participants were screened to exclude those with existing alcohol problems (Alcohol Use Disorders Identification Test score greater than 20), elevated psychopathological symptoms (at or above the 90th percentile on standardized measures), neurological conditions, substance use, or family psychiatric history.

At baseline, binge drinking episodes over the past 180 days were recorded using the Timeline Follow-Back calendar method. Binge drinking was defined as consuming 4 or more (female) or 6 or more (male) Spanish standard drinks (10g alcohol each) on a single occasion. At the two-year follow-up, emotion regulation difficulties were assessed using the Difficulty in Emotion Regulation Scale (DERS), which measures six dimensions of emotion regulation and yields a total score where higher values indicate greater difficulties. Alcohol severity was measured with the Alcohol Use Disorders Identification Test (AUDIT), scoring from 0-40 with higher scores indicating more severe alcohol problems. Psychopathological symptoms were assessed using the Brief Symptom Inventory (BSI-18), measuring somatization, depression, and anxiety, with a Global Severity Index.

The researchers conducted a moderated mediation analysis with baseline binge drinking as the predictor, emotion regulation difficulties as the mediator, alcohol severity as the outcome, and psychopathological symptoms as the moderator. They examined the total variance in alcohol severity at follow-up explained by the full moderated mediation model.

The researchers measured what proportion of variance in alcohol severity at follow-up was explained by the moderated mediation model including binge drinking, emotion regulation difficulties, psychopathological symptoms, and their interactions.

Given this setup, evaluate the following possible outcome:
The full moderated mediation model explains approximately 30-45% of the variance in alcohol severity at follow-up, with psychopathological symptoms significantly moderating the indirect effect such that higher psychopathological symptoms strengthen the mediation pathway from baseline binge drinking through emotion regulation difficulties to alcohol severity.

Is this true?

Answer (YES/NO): NO